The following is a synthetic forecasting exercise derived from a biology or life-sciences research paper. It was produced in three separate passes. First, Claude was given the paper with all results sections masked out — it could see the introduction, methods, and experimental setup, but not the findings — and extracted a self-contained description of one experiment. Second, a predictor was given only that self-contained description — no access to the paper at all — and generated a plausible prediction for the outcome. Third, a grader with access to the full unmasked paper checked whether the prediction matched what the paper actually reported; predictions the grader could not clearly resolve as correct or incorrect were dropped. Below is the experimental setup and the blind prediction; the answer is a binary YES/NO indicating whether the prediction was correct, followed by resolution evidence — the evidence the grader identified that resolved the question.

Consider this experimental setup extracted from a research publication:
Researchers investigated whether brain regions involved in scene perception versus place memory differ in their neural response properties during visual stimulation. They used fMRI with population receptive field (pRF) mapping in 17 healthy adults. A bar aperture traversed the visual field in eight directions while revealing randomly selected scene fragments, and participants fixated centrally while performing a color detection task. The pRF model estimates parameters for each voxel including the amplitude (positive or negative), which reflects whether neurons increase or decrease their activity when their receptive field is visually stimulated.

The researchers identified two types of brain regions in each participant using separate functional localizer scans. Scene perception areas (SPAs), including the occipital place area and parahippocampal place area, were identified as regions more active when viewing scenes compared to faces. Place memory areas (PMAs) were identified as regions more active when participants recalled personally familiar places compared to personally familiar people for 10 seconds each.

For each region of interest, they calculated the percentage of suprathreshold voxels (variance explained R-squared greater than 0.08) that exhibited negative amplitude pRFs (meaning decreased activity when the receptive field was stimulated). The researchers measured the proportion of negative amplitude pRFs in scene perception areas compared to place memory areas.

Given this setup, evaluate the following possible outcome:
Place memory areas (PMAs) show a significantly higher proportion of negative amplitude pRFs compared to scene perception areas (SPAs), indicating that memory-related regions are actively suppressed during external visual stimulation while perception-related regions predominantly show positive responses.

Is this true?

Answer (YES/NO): YES